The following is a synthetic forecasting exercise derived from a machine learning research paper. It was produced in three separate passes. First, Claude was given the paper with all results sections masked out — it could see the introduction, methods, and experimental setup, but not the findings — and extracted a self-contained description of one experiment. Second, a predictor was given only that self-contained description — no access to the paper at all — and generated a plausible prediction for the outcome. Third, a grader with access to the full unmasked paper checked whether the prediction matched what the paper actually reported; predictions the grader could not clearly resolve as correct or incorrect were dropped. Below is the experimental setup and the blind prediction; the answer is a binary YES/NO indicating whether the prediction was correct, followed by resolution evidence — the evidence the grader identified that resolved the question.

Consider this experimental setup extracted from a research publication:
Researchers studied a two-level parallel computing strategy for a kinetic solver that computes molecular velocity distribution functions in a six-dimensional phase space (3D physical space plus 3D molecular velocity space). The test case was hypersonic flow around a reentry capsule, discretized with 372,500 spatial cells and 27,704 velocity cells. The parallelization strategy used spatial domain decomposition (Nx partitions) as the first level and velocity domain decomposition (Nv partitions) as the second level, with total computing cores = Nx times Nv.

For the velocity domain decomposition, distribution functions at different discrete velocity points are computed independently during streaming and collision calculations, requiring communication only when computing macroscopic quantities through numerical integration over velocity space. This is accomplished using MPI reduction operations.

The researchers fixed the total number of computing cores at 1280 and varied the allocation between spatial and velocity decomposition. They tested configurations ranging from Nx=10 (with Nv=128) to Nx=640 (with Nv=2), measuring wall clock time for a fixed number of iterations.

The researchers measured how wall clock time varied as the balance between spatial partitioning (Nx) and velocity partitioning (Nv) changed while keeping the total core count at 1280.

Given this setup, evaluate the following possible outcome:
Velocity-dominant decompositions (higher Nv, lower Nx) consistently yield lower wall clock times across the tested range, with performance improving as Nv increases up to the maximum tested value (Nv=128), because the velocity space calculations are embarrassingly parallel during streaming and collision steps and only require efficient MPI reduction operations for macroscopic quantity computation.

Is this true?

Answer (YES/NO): NO